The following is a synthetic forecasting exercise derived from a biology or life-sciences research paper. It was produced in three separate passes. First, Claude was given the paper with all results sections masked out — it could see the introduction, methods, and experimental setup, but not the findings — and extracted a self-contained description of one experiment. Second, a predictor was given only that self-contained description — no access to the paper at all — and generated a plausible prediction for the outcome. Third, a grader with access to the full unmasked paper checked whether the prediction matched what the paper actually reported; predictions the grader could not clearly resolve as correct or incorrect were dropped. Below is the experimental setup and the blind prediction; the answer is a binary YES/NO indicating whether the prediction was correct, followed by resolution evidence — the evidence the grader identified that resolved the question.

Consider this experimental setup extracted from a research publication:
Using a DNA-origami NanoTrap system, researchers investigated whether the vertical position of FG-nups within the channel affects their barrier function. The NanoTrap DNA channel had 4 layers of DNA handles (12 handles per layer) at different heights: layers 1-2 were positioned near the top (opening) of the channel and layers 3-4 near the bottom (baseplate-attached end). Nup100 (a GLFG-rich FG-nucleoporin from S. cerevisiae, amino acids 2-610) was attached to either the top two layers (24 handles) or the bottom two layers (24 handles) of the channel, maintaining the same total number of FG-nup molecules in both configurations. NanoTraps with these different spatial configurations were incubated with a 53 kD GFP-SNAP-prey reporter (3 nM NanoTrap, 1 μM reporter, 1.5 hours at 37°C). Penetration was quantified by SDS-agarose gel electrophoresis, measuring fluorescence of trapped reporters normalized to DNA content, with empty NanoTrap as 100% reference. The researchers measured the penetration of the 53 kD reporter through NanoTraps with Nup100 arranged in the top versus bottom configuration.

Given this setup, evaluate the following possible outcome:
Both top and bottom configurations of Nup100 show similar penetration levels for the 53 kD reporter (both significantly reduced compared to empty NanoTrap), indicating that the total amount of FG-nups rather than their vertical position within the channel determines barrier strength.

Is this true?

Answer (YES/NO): YES